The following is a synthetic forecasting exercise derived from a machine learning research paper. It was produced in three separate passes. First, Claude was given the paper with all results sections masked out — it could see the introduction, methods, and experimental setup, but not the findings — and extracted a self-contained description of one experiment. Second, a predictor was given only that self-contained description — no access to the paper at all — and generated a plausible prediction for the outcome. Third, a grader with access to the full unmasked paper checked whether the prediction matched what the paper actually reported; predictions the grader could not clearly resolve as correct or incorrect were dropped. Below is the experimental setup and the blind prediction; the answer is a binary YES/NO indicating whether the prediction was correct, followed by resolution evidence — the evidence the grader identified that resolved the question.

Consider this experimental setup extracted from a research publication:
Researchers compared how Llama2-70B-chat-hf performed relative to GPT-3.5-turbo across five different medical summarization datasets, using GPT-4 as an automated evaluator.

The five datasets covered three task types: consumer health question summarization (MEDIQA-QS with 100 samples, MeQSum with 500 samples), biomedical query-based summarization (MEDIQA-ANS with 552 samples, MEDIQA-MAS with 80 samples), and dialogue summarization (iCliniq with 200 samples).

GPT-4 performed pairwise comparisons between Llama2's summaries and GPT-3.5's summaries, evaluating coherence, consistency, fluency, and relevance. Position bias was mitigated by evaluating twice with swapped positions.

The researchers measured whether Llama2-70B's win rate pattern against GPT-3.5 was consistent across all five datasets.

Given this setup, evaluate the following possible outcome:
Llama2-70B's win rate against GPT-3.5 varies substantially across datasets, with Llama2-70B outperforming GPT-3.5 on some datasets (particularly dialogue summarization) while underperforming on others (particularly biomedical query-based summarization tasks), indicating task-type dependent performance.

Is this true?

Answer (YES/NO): NO